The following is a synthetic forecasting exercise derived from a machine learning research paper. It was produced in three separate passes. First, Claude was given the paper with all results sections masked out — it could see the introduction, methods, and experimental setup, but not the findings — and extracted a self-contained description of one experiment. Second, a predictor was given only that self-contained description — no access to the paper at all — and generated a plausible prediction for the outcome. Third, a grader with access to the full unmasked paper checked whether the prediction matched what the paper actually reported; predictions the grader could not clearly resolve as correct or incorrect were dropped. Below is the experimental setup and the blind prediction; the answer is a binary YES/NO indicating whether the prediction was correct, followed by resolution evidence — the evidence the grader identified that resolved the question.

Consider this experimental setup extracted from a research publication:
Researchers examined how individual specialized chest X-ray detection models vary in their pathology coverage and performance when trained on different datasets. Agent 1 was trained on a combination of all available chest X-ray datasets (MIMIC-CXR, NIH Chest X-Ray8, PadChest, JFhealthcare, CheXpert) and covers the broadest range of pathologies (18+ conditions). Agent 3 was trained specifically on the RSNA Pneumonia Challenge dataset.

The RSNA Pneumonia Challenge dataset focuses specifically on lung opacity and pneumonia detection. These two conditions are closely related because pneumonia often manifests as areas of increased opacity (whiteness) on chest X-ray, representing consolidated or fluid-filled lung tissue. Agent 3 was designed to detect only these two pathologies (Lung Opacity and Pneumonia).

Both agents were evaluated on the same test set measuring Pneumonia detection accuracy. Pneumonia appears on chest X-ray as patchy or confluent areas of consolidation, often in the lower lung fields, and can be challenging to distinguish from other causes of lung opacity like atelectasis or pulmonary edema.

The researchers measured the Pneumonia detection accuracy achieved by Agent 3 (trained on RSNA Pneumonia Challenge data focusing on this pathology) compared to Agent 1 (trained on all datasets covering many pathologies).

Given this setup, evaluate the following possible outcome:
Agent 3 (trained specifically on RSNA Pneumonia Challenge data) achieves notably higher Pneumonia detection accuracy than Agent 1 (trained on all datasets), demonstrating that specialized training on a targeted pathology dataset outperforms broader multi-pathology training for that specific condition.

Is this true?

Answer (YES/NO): YES